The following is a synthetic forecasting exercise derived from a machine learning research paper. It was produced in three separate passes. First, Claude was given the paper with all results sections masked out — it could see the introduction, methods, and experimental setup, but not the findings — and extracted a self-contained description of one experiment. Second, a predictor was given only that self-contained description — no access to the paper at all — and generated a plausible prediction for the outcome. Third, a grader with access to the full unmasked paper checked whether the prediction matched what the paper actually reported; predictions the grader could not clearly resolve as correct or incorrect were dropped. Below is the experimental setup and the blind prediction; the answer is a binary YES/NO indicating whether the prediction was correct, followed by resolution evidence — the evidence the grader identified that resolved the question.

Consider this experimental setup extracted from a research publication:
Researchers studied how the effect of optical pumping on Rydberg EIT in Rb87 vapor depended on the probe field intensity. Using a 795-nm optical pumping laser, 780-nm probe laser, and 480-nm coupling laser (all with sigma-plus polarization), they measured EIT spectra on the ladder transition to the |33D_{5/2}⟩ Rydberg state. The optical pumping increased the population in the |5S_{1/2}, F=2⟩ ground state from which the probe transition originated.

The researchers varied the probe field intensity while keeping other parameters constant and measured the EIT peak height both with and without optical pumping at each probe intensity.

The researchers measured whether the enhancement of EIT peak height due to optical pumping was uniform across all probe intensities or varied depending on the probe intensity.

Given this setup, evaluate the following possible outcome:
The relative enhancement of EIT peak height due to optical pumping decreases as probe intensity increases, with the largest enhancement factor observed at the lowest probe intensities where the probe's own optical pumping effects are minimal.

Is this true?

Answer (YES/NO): NO